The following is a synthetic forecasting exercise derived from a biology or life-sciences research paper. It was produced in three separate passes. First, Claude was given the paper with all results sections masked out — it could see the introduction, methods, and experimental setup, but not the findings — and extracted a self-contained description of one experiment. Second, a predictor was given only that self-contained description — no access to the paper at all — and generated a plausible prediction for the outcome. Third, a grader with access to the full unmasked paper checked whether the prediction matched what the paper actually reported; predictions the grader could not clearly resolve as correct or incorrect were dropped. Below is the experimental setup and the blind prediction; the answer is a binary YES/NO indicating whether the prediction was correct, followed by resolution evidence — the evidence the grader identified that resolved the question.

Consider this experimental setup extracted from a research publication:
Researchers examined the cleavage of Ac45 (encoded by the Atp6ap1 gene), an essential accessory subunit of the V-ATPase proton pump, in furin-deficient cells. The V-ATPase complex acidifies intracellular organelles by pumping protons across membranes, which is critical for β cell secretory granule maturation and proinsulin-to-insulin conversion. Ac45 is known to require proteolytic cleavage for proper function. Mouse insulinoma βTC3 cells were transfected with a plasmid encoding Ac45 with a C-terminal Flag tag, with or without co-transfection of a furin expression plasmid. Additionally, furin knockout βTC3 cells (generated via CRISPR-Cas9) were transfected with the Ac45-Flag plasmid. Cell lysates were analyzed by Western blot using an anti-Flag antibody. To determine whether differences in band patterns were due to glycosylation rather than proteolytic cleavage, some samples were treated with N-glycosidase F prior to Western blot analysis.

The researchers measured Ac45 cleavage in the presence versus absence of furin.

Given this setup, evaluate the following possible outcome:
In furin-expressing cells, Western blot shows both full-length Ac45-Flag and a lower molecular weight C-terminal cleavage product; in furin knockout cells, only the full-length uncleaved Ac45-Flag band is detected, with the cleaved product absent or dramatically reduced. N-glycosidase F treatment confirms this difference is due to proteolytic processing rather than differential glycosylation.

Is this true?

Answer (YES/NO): YES